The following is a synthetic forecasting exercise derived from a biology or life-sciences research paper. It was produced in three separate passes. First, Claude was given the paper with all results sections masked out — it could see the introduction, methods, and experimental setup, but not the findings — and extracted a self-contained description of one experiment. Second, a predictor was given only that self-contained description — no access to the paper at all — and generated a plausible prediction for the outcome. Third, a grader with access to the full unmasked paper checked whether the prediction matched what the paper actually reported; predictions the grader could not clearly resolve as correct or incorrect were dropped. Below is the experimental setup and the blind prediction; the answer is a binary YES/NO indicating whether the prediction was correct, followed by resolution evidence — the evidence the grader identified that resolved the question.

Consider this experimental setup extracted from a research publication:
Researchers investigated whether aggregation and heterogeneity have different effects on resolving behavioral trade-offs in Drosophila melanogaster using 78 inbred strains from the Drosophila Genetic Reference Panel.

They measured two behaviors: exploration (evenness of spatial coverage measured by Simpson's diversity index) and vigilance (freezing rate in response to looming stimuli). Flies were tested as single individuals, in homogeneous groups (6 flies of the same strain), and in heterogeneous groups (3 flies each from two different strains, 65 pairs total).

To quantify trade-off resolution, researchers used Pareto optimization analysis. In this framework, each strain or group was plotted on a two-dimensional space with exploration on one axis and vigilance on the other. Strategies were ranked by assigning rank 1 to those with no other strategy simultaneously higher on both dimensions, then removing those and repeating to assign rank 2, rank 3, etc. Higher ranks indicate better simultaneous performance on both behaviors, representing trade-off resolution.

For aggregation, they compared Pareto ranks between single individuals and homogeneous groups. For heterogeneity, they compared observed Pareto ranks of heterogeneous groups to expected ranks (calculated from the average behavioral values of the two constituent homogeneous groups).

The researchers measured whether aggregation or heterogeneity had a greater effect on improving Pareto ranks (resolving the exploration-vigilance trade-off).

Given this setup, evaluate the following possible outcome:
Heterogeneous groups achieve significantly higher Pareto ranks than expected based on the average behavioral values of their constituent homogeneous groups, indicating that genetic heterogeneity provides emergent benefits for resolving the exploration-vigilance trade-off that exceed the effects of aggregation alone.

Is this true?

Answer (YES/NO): YES